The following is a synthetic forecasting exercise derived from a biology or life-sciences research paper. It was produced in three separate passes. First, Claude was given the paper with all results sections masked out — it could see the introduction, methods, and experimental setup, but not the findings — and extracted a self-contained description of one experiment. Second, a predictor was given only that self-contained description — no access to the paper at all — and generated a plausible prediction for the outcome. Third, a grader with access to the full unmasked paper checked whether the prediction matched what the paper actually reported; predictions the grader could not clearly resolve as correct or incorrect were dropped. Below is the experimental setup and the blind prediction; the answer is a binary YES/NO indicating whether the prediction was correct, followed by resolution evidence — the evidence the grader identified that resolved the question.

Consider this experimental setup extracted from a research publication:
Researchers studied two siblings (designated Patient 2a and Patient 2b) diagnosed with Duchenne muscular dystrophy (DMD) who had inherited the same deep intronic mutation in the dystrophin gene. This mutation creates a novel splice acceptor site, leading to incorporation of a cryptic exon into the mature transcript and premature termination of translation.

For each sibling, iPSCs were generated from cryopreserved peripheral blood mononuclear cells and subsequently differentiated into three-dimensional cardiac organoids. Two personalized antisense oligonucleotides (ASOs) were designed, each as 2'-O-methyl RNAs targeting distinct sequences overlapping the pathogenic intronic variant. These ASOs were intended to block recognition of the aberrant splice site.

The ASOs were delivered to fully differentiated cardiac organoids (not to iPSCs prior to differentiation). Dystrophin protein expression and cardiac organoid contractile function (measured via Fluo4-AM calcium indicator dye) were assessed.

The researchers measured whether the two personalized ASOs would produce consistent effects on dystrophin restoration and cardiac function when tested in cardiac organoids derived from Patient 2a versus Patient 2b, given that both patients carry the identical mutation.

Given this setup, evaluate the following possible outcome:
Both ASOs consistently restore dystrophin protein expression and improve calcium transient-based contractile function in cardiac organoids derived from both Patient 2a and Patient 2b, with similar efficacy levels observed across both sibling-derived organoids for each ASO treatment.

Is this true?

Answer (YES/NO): YES